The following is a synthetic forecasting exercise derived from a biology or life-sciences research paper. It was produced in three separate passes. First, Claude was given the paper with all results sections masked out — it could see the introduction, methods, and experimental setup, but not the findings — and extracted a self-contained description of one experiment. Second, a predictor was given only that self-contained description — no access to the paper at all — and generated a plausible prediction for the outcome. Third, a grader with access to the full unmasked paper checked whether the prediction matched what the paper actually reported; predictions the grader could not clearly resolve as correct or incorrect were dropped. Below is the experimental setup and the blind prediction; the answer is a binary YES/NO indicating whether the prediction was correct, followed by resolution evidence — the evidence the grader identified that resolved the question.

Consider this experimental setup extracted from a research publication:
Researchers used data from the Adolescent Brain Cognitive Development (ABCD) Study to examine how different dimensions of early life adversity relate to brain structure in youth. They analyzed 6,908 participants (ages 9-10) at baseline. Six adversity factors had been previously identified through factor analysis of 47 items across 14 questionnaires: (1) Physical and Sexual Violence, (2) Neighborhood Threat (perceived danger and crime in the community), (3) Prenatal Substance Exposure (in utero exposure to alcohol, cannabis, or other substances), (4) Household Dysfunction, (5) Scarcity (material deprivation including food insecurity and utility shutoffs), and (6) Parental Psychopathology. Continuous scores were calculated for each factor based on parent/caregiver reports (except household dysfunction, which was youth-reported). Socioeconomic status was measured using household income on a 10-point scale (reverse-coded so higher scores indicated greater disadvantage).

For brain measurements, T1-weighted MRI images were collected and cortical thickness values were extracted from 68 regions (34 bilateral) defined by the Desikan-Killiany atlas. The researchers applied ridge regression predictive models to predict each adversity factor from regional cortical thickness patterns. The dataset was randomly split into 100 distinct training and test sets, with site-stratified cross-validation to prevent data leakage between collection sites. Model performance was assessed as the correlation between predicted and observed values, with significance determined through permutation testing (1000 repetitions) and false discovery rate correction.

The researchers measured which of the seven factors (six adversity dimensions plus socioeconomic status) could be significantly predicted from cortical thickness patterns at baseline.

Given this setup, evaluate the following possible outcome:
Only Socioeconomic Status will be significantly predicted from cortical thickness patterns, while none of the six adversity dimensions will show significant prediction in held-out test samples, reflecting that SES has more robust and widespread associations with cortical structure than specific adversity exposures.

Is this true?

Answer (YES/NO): NO